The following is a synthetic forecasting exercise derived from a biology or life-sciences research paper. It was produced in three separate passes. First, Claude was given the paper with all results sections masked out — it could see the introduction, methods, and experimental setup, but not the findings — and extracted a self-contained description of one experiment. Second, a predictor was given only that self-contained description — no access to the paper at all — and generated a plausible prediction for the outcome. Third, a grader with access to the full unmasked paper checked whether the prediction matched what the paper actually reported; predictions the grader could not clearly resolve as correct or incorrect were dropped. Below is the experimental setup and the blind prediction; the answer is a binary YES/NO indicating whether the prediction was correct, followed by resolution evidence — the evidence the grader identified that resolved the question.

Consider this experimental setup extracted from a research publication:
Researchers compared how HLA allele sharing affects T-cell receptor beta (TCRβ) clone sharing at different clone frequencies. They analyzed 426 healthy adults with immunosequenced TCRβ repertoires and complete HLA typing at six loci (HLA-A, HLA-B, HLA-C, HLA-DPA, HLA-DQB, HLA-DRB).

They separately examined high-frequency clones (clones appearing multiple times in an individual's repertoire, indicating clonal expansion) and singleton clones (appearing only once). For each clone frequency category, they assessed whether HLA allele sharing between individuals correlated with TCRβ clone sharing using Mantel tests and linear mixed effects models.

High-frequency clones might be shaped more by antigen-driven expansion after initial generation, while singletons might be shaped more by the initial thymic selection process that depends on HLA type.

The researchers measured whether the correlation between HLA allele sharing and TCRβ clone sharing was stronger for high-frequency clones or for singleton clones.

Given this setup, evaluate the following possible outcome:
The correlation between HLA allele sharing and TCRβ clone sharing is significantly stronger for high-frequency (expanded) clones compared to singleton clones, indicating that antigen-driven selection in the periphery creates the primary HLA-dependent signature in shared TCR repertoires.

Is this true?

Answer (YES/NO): NO